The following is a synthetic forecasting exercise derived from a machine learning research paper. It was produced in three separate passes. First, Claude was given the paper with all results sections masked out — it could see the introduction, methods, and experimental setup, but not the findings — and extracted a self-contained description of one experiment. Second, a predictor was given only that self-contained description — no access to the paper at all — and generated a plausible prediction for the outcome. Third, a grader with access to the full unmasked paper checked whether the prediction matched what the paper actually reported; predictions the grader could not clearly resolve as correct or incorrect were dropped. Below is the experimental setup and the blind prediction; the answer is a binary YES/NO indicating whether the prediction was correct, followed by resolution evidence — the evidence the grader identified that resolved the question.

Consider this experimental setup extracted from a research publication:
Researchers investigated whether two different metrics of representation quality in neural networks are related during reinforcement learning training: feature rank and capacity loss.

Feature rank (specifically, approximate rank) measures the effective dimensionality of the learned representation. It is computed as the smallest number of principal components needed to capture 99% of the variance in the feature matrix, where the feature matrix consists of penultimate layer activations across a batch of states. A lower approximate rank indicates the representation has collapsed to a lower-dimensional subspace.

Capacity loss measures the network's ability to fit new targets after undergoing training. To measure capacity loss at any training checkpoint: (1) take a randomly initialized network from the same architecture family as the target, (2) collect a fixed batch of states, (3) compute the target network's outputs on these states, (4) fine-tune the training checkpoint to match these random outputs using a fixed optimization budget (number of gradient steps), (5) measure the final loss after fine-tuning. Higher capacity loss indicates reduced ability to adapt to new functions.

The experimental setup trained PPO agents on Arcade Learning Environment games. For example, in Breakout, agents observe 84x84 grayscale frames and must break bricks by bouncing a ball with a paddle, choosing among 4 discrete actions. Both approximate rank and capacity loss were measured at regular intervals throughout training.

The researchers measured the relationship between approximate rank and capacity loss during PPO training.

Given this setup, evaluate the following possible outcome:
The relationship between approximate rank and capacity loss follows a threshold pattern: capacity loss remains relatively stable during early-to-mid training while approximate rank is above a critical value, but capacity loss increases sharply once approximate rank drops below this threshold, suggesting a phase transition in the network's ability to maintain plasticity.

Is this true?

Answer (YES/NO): NO